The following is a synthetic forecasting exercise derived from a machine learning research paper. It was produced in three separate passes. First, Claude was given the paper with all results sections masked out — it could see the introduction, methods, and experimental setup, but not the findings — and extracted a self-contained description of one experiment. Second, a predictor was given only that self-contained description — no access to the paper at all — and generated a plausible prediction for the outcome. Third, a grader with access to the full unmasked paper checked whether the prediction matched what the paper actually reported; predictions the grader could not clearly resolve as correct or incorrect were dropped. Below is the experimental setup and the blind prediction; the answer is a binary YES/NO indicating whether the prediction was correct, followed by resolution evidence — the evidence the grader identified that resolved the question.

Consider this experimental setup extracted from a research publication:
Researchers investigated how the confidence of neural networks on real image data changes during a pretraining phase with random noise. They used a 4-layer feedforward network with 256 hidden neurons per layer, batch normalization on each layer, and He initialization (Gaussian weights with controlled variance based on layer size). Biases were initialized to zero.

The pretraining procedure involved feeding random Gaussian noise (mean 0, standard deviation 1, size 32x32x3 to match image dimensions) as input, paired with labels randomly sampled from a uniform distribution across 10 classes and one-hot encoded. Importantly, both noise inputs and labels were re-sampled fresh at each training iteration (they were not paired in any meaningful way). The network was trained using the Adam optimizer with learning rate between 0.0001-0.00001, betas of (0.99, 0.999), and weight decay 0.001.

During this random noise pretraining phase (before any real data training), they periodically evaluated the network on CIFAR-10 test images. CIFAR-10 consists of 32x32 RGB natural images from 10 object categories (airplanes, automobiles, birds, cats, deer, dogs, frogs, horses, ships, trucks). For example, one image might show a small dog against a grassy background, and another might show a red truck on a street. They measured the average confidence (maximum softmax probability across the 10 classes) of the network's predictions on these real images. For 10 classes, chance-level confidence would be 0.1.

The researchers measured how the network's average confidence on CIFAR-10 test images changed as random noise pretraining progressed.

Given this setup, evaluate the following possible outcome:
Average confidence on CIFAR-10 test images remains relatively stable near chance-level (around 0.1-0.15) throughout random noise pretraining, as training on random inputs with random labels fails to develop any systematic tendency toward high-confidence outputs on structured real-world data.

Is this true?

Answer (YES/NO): NO